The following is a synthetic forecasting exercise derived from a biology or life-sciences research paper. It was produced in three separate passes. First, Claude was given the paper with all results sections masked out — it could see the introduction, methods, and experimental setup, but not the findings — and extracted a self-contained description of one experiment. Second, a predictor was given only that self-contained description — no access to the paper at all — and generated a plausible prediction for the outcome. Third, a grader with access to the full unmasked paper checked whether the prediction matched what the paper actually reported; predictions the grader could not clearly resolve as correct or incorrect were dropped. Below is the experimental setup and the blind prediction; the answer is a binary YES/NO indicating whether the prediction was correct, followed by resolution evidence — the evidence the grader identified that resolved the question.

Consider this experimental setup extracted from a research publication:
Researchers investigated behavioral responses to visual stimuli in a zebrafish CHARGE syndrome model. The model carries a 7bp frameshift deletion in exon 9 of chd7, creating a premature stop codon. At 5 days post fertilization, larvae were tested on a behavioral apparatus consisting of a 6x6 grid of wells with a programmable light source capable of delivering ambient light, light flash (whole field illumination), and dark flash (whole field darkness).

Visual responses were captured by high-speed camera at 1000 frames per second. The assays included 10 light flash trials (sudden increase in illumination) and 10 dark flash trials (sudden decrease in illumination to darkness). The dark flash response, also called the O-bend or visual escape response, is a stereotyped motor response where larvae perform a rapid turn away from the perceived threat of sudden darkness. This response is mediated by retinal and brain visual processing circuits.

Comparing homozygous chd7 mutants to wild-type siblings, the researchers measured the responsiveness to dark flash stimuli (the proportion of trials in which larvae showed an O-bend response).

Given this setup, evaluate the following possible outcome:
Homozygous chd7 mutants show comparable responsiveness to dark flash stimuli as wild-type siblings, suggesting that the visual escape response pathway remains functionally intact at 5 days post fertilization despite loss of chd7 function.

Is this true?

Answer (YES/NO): NO